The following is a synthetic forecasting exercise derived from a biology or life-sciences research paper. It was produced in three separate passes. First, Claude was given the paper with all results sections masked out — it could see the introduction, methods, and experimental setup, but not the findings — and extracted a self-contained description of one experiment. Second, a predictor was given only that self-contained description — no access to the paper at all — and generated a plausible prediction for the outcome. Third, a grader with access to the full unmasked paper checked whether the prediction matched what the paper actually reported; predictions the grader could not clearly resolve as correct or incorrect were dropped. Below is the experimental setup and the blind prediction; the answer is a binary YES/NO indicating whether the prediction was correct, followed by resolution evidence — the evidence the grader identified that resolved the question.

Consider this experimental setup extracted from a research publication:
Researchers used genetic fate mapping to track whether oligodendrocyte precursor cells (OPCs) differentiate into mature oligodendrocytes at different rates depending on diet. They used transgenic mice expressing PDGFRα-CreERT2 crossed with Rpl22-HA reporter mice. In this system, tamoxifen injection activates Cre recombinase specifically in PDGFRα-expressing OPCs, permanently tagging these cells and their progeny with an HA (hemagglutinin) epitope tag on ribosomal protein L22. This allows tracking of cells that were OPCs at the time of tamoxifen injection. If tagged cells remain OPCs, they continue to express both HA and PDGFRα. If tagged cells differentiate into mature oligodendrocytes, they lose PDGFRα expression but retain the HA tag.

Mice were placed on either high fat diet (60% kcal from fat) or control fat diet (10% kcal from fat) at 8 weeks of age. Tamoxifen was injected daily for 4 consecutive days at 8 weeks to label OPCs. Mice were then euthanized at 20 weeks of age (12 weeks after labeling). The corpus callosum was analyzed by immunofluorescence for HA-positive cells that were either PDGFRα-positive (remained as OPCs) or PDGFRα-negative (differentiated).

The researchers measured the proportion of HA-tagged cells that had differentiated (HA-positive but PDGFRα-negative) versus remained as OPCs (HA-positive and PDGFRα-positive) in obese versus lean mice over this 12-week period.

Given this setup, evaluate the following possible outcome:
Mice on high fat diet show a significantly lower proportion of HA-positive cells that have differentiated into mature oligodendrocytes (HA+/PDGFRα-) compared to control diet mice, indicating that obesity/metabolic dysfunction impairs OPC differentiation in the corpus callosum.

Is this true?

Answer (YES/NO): NO